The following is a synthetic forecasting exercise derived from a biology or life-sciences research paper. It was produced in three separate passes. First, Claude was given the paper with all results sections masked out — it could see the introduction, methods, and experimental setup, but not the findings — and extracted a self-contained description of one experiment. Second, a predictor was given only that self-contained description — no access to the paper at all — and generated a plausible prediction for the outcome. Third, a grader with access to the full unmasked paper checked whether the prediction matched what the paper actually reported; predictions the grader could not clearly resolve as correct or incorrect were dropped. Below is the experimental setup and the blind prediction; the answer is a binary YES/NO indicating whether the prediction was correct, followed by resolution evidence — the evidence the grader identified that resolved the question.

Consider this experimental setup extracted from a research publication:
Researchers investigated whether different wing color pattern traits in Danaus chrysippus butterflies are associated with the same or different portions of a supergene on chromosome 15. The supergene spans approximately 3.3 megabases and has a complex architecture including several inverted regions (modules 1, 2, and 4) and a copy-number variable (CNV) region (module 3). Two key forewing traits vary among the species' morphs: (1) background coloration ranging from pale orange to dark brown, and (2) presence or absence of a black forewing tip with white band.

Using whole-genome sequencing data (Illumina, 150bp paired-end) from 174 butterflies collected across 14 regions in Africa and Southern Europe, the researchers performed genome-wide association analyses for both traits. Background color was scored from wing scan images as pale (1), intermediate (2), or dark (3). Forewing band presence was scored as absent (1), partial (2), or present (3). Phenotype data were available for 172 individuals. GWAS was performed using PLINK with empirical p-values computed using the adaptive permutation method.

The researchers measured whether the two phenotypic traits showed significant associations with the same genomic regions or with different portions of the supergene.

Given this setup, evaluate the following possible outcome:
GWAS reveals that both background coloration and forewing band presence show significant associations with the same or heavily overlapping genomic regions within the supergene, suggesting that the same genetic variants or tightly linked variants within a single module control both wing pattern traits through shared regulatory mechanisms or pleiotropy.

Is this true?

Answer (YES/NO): NO